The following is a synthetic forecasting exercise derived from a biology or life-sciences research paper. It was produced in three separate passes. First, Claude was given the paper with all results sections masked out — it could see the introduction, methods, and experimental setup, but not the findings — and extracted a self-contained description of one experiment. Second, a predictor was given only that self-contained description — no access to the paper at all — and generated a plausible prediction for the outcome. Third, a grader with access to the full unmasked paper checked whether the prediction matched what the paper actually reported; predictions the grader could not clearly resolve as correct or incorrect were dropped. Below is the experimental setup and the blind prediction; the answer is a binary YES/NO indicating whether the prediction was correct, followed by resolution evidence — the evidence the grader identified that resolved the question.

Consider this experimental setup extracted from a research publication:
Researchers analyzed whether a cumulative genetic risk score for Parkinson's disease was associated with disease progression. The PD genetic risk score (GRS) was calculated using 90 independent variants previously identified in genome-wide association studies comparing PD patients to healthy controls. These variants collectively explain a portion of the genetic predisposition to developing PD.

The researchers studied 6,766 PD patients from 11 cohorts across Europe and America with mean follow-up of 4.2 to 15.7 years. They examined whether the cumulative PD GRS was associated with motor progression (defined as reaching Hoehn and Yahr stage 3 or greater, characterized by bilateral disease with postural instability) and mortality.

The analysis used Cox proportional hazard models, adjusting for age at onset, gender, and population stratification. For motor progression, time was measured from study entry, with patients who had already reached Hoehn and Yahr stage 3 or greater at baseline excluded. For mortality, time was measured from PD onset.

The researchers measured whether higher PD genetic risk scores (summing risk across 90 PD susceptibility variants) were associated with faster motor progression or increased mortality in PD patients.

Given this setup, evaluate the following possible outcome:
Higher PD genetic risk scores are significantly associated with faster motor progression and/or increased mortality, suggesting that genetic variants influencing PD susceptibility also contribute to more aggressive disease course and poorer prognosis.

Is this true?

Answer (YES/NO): NO